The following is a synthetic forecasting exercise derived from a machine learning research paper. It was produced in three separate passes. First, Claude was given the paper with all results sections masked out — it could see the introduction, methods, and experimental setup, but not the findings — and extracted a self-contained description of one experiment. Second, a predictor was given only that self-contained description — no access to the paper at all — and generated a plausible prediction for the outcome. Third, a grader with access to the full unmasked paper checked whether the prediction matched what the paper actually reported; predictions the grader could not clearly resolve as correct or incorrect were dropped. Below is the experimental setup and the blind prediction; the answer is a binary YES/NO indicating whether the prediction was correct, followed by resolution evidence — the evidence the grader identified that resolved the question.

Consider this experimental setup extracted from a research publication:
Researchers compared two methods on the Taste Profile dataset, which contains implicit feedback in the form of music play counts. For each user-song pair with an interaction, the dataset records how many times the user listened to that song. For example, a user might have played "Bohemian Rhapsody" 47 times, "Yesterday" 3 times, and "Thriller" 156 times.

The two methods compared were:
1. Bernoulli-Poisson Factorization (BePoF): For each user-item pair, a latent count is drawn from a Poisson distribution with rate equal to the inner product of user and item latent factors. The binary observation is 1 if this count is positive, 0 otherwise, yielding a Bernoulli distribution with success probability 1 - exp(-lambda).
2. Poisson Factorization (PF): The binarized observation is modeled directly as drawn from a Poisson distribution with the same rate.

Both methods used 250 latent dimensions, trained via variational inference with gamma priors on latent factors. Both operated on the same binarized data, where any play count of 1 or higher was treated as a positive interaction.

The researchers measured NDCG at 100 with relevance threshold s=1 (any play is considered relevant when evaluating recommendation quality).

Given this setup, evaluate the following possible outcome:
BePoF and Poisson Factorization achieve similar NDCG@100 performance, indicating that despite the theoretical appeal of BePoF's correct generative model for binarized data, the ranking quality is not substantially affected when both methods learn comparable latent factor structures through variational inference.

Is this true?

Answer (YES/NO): YES